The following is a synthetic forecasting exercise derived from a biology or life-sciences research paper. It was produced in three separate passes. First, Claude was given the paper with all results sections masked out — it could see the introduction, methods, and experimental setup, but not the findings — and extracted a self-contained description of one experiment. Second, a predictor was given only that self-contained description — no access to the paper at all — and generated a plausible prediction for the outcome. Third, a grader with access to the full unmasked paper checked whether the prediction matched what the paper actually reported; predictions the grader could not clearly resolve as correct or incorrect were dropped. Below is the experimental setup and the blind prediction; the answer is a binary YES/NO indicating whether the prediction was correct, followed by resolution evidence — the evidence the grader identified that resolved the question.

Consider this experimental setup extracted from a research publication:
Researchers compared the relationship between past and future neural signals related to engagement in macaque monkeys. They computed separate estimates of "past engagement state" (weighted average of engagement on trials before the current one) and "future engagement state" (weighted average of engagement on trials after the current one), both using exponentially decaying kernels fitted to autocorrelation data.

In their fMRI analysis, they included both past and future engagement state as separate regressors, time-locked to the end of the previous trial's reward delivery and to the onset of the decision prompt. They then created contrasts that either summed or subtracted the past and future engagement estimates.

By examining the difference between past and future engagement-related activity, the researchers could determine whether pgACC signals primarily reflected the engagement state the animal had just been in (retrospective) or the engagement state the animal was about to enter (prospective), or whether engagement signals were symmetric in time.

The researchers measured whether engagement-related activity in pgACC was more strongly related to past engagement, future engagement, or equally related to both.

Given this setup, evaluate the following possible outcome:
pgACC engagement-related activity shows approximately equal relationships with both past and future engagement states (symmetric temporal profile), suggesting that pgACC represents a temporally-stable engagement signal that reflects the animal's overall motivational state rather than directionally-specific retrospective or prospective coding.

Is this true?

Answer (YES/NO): YES